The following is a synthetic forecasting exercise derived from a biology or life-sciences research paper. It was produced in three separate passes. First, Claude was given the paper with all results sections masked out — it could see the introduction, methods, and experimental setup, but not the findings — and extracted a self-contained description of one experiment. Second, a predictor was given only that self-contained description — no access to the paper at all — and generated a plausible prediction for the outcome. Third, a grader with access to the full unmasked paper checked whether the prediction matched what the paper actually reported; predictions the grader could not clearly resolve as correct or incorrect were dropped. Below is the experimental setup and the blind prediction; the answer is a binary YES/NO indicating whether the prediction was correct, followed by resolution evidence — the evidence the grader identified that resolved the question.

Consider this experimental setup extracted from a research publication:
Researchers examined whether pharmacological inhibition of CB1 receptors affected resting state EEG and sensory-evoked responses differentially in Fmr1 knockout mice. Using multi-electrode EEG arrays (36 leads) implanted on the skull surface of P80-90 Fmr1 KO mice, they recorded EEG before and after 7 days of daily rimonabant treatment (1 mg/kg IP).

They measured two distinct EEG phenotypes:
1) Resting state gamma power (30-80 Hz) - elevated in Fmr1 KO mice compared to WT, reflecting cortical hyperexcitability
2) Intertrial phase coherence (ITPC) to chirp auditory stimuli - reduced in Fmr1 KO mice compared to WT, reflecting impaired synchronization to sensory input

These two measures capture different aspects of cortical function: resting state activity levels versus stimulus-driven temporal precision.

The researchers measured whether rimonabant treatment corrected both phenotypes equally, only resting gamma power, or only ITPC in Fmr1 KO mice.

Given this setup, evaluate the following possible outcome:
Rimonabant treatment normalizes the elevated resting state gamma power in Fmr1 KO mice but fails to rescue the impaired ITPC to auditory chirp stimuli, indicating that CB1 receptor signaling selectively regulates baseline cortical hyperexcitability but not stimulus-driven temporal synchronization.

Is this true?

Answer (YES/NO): NO